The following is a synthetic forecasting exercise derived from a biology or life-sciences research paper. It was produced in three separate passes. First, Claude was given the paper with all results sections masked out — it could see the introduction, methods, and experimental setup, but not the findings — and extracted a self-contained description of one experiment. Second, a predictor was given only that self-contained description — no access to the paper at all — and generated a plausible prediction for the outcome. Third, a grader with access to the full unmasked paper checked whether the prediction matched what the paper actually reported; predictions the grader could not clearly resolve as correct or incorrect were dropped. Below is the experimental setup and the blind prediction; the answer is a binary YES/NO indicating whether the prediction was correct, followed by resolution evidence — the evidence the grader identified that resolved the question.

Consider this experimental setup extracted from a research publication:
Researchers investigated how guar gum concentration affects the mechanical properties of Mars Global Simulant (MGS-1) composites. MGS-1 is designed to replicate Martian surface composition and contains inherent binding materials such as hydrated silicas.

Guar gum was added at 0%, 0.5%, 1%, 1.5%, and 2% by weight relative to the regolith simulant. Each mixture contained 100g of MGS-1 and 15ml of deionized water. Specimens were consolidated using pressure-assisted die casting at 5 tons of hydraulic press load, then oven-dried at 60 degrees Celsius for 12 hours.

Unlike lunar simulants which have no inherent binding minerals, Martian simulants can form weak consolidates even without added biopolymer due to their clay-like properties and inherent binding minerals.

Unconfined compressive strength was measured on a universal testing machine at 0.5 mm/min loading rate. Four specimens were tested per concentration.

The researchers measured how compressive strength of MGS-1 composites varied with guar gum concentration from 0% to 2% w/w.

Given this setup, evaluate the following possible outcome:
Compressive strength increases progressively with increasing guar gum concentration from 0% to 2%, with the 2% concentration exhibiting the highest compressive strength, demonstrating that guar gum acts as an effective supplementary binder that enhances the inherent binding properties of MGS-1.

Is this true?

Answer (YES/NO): NO